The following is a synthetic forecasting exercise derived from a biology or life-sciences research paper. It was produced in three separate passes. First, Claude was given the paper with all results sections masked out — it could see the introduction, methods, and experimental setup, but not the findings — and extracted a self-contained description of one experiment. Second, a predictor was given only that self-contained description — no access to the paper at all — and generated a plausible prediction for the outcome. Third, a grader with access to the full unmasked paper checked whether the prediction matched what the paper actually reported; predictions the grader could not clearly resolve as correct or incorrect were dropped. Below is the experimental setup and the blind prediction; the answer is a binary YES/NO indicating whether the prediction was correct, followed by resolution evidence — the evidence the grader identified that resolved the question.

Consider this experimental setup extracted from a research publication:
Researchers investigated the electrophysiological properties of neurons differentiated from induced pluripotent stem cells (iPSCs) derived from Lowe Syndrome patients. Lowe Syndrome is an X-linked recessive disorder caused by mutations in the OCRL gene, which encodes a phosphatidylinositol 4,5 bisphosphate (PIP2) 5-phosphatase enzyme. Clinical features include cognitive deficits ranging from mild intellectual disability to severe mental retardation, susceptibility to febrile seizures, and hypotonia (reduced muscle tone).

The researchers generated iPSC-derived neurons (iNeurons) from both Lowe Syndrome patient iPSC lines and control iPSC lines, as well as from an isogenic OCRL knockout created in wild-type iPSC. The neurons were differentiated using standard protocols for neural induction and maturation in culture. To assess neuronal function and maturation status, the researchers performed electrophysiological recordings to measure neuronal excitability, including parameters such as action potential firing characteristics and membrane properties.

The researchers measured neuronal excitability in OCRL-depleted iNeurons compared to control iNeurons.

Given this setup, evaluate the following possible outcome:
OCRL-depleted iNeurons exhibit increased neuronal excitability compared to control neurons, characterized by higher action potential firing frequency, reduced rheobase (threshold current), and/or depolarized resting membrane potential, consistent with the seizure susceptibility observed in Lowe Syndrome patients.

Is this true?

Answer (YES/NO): NO